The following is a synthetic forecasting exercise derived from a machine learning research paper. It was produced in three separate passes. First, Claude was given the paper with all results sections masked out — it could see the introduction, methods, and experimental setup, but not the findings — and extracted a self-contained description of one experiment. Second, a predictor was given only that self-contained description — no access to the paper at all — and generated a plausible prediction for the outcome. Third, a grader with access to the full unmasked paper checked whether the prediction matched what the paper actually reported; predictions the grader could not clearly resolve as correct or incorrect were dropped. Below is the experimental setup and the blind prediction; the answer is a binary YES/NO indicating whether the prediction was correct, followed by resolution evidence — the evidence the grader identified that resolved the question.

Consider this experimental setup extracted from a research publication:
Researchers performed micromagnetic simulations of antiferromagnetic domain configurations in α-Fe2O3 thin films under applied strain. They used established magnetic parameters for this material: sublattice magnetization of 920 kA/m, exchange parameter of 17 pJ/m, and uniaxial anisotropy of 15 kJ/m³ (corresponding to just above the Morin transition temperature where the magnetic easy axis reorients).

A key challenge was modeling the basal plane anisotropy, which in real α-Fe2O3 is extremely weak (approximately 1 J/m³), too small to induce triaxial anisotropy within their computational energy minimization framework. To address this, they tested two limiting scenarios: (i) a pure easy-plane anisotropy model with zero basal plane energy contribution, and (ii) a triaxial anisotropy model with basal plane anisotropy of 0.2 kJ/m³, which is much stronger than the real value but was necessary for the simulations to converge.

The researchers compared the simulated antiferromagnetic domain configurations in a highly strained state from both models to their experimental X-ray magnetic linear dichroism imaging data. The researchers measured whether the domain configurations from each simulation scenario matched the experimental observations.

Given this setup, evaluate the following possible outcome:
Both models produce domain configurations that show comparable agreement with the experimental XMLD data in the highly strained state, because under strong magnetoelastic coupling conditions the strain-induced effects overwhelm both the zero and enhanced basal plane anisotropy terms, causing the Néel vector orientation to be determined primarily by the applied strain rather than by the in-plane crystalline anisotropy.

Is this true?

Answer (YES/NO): YES